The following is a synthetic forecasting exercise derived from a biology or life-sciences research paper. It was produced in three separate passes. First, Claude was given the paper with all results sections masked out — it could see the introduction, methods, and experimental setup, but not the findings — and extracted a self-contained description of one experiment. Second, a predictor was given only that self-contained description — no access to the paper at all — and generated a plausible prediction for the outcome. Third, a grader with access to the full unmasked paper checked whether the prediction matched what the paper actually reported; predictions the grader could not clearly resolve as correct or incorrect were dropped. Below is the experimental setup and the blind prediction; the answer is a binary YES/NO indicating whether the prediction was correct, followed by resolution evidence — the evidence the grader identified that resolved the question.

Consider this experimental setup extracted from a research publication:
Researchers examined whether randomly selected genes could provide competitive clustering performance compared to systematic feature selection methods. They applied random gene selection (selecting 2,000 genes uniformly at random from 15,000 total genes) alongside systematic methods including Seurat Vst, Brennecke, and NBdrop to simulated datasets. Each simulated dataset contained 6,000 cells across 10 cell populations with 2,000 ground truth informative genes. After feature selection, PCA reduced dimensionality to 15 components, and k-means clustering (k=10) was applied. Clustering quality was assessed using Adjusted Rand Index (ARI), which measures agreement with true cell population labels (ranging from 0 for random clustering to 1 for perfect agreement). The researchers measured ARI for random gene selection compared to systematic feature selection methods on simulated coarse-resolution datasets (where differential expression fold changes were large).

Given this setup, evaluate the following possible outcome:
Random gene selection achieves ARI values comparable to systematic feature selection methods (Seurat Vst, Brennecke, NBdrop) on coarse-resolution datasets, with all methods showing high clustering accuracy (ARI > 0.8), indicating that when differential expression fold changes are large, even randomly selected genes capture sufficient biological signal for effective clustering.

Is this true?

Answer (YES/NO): NO